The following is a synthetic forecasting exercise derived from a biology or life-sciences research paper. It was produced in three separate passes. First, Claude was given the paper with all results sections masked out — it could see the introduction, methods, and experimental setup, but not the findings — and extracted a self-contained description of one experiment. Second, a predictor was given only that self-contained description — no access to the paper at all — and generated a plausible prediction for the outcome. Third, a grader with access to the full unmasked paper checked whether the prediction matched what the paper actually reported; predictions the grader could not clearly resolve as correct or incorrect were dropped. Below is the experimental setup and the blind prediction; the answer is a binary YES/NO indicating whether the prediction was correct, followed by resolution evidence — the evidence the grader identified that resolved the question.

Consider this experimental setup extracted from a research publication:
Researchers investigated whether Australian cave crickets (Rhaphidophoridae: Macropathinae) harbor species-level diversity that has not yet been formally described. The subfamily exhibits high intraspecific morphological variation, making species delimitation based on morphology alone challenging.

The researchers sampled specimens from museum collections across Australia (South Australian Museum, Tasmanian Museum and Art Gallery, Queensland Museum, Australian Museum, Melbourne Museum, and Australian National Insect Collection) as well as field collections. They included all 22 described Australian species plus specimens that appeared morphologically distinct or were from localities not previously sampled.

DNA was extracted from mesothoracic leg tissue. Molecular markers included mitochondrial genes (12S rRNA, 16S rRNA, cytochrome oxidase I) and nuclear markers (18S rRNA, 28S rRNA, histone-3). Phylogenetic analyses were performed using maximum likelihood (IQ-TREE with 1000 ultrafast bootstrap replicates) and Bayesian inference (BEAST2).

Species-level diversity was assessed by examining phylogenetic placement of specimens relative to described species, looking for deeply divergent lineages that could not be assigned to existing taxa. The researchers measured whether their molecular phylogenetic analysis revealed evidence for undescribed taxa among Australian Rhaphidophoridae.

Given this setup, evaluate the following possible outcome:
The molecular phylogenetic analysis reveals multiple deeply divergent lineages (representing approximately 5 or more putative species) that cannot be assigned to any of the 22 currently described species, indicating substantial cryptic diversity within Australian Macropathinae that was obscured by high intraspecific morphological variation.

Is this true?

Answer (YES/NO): YES